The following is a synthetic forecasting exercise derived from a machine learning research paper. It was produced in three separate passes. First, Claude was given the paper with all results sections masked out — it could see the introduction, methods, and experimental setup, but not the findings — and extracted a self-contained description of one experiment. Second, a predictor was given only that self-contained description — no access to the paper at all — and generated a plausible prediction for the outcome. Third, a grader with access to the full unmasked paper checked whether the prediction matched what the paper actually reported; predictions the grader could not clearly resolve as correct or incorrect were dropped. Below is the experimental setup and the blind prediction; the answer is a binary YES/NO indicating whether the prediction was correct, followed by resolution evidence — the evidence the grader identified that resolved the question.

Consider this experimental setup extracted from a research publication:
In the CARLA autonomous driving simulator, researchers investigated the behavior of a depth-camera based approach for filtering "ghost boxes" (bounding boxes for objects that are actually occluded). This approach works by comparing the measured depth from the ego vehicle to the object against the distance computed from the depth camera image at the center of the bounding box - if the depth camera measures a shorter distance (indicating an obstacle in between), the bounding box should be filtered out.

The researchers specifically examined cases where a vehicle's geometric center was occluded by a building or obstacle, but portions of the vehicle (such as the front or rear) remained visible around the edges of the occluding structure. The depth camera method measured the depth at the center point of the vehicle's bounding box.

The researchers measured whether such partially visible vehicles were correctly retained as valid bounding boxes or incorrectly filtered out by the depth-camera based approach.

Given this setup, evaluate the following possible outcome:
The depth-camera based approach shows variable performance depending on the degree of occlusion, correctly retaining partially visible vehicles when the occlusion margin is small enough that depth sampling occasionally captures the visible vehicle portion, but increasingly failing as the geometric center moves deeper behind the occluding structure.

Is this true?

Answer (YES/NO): NO